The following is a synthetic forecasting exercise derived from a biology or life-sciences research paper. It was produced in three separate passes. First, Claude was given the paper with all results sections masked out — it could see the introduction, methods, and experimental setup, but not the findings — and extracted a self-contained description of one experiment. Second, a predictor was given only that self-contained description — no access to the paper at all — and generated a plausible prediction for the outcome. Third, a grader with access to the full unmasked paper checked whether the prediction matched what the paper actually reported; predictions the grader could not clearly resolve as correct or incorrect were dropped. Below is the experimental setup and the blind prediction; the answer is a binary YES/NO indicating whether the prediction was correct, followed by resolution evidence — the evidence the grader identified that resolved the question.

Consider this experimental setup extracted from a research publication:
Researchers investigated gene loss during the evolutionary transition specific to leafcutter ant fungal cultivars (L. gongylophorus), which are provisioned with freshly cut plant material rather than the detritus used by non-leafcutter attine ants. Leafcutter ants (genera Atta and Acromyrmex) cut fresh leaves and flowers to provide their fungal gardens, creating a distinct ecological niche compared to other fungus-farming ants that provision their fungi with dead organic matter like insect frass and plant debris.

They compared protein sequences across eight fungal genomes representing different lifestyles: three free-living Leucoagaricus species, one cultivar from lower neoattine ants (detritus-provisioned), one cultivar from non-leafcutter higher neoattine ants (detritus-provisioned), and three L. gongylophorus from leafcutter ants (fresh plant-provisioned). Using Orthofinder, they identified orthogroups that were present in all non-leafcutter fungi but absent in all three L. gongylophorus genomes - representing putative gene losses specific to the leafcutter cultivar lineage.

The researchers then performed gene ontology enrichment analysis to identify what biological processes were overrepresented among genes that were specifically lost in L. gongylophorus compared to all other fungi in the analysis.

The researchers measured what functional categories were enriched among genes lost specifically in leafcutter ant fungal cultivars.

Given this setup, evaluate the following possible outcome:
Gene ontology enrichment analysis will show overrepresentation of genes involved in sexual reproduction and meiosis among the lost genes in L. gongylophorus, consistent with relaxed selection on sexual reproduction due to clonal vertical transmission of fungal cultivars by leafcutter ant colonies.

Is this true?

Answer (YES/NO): NO